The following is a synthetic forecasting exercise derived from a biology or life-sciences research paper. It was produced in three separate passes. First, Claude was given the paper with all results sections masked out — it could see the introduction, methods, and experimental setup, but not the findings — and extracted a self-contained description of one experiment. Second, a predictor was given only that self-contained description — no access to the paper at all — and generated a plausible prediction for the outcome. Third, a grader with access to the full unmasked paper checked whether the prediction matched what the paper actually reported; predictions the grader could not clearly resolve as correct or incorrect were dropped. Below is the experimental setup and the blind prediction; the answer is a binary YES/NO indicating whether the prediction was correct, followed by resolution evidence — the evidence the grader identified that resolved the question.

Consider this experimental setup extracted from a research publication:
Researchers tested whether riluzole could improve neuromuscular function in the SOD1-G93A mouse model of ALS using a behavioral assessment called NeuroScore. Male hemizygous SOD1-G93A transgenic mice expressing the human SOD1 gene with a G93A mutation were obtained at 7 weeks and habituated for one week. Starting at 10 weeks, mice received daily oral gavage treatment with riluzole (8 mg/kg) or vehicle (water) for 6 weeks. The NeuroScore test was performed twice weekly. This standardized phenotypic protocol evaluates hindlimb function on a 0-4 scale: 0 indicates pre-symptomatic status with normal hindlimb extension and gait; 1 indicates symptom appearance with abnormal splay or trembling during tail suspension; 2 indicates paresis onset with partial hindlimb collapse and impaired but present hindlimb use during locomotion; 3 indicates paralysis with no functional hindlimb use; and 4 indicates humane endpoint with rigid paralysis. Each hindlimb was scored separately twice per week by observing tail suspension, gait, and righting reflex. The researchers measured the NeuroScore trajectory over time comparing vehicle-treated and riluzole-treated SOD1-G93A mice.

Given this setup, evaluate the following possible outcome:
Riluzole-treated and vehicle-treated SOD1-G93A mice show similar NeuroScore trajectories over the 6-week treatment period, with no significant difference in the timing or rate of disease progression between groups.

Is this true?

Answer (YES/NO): YES